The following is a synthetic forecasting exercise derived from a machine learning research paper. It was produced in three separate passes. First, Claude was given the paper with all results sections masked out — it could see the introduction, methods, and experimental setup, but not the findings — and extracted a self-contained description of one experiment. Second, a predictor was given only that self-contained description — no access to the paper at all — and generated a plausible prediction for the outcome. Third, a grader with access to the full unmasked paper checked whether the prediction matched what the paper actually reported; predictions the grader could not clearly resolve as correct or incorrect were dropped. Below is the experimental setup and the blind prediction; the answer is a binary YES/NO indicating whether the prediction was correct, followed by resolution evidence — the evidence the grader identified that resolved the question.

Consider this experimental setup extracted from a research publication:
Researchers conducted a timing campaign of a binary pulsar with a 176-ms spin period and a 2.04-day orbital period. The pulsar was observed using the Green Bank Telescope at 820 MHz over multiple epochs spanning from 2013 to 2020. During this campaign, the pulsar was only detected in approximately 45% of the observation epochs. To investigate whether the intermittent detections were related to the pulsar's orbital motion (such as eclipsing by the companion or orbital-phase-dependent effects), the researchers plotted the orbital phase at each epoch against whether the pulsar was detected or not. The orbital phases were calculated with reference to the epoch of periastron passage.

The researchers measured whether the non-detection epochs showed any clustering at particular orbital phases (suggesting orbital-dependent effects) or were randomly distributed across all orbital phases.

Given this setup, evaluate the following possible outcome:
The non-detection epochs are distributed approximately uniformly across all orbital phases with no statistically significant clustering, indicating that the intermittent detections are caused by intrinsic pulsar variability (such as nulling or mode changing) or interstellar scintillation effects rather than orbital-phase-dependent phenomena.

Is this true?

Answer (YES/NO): YES